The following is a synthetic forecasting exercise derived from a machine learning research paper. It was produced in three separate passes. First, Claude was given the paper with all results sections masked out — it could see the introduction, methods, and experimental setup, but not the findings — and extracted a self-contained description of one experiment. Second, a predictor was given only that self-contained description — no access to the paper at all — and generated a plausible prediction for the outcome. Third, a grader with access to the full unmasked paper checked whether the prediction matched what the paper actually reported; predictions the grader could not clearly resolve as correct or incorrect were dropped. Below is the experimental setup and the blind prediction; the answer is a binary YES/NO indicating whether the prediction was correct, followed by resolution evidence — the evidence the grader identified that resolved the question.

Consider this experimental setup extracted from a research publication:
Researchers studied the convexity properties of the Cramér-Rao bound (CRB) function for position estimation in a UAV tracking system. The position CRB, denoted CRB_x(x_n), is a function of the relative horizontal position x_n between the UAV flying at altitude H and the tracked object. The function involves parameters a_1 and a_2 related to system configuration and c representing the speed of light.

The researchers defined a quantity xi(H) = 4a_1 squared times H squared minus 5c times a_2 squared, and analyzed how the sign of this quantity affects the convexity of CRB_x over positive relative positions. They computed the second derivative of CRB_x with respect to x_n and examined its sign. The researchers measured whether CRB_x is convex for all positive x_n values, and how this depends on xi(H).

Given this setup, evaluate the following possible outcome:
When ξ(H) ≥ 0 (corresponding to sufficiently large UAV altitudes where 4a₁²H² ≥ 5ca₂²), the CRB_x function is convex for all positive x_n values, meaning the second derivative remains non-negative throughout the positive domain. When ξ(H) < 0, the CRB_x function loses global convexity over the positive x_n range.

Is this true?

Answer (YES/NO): NO